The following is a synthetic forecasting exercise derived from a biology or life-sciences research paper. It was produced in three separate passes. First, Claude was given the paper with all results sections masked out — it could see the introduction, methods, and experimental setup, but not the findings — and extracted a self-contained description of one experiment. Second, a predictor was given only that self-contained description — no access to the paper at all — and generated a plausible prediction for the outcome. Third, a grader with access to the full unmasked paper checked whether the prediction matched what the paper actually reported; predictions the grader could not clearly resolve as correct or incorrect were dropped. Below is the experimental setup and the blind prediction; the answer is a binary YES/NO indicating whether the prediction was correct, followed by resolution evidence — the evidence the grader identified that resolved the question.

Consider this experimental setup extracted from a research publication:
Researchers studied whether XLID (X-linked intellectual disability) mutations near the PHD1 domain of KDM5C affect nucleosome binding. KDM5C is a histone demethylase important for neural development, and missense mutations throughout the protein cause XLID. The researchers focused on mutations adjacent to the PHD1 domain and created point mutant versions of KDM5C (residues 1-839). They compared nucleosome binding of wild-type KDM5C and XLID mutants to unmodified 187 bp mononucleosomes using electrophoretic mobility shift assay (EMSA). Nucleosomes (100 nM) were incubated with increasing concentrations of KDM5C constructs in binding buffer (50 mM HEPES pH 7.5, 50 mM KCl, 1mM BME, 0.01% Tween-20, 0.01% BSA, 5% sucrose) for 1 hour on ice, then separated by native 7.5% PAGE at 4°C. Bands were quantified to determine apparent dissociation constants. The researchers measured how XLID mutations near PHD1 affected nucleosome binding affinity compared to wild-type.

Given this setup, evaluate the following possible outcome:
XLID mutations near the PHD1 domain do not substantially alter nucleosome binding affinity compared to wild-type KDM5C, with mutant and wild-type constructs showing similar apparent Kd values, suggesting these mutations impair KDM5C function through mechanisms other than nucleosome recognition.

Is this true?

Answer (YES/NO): NO